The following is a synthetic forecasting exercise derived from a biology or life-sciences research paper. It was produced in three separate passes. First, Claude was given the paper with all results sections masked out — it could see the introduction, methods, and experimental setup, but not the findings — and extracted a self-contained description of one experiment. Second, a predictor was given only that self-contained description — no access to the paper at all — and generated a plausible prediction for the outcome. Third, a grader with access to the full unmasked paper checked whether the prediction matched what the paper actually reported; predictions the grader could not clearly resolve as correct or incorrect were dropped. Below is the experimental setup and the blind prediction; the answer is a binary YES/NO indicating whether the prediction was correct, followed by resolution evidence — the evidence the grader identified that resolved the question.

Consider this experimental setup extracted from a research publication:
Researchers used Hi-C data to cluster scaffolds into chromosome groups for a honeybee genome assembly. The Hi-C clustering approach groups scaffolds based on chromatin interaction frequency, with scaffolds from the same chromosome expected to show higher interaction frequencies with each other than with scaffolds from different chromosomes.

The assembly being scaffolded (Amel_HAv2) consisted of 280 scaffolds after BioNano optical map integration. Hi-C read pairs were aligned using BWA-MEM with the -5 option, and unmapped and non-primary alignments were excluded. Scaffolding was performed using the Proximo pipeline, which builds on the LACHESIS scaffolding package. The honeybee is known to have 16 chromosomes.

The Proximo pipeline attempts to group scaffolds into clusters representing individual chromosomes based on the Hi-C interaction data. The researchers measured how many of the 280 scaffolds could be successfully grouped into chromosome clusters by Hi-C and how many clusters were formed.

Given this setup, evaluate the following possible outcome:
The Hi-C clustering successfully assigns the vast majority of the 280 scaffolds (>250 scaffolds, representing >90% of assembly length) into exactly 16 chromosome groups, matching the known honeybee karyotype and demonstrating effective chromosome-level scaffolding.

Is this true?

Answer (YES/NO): NO